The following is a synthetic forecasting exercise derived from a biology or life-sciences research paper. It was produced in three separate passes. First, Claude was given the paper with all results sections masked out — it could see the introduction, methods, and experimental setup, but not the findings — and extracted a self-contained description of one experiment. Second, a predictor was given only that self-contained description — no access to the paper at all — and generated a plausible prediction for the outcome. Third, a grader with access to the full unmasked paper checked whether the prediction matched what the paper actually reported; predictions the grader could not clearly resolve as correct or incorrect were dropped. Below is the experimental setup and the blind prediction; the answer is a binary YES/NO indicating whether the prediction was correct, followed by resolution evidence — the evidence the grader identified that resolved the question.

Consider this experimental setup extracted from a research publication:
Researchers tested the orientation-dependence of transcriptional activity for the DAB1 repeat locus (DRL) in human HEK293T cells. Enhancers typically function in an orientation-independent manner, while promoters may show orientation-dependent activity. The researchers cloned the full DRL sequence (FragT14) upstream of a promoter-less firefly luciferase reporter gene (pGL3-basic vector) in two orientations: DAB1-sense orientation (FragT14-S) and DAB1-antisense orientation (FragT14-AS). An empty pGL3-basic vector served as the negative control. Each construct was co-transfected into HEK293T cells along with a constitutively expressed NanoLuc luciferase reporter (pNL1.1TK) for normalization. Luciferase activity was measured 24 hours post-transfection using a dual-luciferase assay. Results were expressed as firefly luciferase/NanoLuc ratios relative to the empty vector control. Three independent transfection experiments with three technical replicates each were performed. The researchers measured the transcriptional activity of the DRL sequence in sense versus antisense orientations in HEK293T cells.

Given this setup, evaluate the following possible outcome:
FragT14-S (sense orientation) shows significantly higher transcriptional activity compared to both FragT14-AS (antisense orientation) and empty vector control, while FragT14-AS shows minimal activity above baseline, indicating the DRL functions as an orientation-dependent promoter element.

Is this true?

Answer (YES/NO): NO